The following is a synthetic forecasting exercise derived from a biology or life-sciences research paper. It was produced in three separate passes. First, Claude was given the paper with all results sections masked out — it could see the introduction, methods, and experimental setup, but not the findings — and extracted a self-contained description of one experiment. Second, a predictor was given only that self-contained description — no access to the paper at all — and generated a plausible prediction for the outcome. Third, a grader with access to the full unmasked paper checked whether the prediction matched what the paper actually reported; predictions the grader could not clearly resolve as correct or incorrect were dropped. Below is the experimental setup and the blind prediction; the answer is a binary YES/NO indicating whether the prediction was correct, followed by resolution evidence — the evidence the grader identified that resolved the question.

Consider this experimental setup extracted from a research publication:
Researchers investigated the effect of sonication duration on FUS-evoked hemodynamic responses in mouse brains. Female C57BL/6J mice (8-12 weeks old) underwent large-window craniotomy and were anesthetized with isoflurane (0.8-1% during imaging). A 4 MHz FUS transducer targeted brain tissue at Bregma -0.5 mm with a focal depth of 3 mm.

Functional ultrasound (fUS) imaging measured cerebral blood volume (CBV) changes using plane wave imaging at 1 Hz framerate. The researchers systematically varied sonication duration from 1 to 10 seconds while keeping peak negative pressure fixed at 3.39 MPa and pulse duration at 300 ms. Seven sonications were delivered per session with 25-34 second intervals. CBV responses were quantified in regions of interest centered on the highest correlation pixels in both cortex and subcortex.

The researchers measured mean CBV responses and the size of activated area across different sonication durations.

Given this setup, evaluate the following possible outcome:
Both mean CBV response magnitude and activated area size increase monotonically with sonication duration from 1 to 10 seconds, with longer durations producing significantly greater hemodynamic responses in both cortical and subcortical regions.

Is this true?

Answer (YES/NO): NO